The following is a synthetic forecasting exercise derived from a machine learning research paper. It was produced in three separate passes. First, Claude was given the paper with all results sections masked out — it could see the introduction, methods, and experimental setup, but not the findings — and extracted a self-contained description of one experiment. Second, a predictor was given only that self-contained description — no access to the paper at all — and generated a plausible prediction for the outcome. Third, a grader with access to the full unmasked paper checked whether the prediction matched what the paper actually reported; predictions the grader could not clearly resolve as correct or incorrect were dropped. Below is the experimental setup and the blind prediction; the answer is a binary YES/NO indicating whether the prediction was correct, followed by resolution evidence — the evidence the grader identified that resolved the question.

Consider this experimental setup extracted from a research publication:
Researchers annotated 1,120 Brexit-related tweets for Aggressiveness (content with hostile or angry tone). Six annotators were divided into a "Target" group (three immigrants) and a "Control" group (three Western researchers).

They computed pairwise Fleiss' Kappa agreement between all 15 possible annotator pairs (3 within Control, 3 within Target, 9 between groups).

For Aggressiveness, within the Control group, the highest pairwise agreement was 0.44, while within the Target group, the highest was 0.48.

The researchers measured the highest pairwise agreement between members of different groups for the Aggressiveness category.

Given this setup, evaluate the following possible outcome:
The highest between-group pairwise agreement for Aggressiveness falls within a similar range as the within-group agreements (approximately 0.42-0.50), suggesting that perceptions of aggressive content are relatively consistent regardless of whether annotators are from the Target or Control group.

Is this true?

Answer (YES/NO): NO